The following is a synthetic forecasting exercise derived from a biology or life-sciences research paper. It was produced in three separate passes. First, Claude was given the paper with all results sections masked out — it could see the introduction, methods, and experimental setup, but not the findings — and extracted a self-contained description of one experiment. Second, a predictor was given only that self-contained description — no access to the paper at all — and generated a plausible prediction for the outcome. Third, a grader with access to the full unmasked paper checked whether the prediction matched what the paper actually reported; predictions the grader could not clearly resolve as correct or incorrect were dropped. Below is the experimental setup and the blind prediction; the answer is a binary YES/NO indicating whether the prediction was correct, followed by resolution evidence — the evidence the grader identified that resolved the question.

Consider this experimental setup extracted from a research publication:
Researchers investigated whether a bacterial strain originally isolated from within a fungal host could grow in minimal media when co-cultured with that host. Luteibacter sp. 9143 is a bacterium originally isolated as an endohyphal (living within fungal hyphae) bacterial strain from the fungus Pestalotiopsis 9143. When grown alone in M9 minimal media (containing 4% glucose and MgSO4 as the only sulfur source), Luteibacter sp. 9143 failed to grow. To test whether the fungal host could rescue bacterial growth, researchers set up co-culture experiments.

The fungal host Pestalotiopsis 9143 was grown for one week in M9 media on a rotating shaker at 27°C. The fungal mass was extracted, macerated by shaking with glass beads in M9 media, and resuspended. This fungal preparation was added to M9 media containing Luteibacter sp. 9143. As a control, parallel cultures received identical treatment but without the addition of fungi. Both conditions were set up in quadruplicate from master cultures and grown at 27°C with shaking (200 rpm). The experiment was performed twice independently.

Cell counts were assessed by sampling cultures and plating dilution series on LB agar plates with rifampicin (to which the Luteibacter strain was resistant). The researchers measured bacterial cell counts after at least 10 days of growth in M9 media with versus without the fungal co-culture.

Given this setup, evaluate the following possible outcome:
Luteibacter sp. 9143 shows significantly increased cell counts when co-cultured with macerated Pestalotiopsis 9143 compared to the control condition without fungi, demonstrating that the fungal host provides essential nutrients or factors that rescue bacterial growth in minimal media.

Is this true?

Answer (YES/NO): YES